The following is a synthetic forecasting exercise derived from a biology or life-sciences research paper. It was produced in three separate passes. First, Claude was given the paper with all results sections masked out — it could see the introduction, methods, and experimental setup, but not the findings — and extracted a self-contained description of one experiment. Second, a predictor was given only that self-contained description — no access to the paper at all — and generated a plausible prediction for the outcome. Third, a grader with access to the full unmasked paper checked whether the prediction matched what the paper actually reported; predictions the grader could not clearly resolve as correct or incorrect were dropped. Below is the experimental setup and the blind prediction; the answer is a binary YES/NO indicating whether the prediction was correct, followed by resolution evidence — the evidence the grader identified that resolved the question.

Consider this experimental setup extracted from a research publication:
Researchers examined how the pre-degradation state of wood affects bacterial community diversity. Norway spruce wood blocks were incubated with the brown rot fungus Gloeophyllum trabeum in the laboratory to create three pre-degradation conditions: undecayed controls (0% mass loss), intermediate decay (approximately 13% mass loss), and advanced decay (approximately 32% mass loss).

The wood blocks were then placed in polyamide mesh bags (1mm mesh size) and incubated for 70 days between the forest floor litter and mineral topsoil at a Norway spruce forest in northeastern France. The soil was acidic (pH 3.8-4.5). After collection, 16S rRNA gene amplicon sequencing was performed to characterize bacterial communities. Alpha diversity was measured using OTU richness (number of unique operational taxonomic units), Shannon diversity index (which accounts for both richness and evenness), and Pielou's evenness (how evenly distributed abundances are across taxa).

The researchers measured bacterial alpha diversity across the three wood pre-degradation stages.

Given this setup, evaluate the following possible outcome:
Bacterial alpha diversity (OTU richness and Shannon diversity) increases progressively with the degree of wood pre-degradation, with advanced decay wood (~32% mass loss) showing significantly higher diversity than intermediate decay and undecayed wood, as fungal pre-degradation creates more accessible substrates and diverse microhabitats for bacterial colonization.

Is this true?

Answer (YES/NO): NO